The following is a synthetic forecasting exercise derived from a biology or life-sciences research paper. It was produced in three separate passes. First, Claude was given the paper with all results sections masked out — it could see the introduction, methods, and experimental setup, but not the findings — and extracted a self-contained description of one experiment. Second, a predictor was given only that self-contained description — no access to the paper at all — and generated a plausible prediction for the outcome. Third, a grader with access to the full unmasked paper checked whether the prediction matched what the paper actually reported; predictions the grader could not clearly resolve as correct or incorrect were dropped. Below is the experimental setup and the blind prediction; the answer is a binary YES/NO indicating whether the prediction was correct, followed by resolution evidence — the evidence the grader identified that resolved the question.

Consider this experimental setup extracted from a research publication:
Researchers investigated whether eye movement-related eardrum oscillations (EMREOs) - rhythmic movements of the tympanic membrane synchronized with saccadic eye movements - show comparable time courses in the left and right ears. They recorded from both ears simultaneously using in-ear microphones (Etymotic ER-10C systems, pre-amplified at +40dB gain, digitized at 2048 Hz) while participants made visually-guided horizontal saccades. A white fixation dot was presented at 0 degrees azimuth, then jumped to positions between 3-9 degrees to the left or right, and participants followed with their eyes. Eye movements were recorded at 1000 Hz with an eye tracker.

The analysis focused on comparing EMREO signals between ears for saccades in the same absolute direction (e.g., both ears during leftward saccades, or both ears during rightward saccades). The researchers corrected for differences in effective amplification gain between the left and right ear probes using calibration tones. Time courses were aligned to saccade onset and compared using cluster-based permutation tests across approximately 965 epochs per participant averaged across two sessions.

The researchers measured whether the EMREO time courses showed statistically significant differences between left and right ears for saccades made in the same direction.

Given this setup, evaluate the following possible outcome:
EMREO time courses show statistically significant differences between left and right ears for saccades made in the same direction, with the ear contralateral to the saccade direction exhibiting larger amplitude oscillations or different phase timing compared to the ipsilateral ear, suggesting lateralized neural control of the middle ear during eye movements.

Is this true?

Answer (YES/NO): NO